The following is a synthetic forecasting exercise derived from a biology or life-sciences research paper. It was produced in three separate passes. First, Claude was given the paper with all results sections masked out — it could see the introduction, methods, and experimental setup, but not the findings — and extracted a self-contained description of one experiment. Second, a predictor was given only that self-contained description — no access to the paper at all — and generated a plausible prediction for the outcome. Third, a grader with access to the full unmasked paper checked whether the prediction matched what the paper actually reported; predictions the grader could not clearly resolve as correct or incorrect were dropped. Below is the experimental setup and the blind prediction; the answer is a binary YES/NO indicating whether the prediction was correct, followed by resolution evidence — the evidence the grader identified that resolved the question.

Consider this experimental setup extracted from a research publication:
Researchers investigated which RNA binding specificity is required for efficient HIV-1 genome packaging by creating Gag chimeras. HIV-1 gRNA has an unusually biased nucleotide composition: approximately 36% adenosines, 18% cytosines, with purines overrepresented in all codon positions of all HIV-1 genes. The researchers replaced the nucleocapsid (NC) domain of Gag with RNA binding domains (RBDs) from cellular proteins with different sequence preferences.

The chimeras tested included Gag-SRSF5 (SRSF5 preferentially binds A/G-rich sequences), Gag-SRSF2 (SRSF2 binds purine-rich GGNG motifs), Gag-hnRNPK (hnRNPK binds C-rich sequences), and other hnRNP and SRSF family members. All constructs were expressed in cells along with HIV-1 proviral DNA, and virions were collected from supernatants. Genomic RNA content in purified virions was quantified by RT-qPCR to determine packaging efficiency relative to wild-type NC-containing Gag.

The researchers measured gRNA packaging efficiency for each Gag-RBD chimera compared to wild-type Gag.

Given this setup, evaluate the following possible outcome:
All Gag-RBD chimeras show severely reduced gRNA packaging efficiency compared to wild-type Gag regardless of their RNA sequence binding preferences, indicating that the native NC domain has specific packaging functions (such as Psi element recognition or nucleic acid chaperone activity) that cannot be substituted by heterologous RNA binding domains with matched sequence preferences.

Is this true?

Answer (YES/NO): NO